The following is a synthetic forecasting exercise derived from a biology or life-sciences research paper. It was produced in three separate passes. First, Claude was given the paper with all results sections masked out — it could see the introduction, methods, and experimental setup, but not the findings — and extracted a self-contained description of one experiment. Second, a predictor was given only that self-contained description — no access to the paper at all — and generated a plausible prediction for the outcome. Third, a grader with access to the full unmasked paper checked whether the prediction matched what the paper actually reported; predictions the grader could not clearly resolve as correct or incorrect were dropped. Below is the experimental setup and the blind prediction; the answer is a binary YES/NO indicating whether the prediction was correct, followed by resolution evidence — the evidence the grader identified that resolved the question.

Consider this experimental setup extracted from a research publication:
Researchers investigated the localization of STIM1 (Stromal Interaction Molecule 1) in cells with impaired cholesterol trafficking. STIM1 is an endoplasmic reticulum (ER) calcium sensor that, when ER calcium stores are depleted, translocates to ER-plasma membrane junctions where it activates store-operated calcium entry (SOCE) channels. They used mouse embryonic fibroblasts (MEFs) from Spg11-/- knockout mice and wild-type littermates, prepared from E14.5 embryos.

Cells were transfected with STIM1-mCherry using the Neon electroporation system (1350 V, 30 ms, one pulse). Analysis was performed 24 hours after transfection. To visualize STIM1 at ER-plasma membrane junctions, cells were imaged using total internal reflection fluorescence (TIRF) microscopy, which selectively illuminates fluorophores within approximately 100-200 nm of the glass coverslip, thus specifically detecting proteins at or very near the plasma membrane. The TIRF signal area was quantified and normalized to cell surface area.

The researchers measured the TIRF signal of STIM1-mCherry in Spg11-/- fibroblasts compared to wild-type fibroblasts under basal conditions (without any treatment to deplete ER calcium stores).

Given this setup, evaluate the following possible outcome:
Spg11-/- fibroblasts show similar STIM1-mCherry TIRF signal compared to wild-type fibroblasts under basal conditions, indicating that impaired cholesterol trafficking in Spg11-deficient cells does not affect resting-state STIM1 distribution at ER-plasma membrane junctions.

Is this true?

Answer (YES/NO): NO